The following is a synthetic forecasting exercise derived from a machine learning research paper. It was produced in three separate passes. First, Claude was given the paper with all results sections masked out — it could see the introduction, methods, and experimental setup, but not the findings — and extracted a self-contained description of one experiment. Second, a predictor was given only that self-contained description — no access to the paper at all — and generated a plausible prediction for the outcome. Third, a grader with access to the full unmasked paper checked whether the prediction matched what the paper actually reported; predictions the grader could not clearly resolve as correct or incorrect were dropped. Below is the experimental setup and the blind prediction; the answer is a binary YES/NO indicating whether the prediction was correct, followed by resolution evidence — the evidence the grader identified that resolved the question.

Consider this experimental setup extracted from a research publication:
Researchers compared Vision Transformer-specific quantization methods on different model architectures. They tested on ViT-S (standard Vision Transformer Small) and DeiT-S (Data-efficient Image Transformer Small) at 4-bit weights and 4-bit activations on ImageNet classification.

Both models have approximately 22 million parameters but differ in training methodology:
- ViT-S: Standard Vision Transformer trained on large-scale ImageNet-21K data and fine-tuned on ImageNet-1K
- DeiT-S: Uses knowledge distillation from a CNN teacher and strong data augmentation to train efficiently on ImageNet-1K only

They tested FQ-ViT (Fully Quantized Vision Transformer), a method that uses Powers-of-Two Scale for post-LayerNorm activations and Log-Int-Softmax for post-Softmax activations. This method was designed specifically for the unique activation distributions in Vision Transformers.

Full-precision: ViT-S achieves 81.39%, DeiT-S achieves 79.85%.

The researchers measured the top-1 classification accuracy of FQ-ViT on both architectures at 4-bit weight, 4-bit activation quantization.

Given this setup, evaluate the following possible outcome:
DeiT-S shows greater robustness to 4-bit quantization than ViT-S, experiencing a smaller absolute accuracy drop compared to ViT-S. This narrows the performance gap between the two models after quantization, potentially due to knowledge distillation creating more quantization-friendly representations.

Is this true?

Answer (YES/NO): NO